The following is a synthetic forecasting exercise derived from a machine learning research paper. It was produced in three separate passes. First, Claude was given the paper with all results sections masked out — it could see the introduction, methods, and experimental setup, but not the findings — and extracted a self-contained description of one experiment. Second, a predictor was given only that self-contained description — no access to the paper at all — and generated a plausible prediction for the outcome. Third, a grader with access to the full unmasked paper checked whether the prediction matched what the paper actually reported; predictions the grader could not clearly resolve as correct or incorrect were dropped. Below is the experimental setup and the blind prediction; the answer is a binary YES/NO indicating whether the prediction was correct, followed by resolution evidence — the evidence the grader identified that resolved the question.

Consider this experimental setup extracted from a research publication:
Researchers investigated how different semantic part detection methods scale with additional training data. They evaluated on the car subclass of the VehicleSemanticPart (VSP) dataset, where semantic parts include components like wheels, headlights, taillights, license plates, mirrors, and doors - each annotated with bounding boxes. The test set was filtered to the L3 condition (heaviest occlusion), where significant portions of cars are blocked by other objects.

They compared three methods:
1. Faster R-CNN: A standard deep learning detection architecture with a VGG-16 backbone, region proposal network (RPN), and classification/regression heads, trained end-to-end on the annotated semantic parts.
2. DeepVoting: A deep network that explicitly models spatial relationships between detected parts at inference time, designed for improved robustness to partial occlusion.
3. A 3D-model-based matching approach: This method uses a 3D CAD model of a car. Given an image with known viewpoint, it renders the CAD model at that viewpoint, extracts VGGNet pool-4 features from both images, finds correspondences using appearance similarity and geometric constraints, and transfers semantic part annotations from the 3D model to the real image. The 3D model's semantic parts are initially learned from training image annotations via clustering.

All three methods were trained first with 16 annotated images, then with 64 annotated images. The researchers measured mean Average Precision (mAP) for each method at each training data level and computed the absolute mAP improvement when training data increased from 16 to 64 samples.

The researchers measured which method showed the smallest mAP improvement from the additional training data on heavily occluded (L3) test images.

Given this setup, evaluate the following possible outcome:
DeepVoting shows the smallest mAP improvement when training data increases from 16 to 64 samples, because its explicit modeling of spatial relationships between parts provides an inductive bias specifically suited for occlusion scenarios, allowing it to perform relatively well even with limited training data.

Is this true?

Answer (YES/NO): NO